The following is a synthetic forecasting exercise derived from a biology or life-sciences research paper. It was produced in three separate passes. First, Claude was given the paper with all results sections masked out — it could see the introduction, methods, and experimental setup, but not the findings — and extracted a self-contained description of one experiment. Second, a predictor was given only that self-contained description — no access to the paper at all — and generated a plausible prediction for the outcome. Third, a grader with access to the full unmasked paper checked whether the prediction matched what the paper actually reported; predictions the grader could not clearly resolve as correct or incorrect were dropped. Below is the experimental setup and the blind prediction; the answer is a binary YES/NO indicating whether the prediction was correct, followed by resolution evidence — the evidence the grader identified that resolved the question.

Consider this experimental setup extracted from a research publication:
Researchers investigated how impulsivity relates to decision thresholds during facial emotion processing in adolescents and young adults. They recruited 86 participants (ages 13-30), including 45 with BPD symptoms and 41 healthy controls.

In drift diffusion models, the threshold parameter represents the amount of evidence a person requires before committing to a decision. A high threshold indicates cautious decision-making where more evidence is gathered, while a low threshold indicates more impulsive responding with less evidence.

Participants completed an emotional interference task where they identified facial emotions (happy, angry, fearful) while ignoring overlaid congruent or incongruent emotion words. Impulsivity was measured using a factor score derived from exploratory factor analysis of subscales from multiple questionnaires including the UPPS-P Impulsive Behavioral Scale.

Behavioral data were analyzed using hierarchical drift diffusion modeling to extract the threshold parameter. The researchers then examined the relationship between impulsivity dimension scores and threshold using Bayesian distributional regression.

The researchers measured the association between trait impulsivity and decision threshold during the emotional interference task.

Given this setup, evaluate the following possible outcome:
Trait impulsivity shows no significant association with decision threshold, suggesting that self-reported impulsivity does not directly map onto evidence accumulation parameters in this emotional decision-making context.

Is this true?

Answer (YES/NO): NO